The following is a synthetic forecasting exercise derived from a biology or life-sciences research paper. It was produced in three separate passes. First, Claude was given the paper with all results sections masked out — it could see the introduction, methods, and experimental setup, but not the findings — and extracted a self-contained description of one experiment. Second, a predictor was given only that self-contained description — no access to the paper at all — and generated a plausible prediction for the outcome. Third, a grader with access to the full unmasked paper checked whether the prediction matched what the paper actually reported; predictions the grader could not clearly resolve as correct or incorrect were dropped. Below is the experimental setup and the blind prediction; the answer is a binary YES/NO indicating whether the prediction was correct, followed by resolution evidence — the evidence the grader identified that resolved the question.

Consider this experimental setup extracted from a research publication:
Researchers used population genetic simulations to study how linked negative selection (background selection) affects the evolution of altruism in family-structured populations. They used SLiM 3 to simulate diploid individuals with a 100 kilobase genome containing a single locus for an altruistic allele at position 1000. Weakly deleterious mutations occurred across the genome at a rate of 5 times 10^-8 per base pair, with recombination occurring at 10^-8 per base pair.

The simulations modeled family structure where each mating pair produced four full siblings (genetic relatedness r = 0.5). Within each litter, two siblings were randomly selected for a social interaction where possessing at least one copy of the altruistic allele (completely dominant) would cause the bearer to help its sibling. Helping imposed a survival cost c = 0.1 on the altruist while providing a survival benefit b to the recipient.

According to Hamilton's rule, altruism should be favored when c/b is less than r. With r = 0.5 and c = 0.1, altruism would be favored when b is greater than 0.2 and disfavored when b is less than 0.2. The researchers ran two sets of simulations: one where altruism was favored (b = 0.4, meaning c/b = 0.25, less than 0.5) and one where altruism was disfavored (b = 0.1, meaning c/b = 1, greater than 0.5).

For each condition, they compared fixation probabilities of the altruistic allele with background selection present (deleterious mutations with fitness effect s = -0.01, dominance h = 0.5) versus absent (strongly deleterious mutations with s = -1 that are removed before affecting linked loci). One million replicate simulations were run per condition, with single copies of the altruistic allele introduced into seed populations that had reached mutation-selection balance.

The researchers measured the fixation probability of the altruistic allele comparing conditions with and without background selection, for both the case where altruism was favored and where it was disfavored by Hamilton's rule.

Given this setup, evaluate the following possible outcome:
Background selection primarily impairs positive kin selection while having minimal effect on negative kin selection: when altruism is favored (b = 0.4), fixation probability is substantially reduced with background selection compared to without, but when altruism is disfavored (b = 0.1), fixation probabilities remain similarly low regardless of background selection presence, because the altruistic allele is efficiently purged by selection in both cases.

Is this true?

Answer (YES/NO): NO